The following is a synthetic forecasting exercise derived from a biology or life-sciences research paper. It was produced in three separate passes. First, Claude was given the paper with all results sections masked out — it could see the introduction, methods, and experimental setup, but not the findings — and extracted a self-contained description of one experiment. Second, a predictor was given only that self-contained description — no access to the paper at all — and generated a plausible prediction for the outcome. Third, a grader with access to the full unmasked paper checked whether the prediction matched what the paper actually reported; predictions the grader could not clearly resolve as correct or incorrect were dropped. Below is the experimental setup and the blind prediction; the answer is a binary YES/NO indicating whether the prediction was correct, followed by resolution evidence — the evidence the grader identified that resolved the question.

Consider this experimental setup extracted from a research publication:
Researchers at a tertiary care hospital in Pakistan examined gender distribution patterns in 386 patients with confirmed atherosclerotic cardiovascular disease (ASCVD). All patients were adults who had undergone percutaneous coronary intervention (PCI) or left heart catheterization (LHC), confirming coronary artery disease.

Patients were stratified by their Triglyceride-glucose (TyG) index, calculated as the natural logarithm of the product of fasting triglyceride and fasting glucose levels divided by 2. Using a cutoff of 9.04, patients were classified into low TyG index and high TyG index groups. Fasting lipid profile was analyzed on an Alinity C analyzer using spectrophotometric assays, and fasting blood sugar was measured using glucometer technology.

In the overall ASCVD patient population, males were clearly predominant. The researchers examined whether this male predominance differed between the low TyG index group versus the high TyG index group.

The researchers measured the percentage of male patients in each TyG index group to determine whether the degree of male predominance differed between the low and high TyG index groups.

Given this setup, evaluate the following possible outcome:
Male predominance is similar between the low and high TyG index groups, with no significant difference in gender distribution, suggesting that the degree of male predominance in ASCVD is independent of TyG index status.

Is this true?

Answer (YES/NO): NO